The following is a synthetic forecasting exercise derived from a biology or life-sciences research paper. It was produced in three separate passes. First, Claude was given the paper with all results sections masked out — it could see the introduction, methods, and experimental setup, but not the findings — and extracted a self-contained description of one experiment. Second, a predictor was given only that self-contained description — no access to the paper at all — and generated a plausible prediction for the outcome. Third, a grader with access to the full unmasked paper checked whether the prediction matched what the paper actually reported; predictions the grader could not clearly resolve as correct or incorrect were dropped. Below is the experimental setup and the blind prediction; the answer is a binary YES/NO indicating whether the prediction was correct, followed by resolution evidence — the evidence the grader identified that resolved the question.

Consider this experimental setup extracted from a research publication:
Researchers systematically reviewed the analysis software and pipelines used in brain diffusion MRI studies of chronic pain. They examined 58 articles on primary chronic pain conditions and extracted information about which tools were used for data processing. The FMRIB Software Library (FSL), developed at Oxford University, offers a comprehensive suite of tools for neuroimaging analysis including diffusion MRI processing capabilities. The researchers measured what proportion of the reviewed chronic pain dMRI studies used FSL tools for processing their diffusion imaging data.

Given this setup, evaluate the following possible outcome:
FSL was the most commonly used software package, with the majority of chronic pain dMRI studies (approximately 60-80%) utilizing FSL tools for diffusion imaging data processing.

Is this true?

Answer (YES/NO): YES